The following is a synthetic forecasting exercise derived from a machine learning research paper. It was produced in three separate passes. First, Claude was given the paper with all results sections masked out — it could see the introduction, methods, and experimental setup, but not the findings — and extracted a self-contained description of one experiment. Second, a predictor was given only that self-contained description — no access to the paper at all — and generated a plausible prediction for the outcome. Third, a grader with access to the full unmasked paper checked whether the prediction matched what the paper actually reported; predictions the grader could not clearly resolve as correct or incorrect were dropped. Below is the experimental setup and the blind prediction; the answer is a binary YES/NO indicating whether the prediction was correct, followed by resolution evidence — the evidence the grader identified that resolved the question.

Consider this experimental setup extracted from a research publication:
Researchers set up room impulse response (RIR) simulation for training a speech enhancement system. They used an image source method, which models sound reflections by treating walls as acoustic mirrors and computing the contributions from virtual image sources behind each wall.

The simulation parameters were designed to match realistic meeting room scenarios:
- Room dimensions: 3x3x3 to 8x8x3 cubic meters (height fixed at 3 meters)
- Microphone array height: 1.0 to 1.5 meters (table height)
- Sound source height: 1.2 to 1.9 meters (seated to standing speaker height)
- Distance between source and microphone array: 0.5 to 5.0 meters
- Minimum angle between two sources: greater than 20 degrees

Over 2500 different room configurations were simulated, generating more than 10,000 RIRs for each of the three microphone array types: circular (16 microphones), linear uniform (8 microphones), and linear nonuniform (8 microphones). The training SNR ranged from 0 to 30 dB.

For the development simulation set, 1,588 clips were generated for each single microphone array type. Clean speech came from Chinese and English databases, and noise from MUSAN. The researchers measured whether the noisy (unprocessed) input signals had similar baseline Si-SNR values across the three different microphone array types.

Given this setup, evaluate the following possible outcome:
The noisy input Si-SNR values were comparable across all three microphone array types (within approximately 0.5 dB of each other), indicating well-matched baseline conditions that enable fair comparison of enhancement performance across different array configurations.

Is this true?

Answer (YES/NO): YES